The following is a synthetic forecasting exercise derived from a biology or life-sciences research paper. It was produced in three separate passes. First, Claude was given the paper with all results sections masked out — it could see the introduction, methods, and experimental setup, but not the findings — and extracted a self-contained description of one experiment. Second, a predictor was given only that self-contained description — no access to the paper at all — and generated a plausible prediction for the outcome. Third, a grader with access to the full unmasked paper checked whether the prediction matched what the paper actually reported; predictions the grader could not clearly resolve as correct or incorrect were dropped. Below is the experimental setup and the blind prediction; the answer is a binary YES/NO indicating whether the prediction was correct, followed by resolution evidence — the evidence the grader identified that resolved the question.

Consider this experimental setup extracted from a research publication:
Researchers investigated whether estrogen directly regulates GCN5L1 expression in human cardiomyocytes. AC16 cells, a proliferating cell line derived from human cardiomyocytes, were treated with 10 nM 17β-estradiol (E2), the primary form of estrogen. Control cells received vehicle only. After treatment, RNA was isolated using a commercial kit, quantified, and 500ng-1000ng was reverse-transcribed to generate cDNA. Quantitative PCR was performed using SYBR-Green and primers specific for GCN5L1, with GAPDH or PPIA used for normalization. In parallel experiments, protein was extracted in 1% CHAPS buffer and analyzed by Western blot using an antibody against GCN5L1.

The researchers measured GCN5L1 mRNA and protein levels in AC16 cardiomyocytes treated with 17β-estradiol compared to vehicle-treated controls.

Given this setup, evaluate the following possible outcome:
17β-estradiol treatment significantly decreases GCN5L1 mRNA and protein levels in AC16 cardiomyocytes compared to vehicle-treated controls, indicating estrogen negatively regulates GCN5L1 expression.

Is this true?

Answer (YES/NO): NO